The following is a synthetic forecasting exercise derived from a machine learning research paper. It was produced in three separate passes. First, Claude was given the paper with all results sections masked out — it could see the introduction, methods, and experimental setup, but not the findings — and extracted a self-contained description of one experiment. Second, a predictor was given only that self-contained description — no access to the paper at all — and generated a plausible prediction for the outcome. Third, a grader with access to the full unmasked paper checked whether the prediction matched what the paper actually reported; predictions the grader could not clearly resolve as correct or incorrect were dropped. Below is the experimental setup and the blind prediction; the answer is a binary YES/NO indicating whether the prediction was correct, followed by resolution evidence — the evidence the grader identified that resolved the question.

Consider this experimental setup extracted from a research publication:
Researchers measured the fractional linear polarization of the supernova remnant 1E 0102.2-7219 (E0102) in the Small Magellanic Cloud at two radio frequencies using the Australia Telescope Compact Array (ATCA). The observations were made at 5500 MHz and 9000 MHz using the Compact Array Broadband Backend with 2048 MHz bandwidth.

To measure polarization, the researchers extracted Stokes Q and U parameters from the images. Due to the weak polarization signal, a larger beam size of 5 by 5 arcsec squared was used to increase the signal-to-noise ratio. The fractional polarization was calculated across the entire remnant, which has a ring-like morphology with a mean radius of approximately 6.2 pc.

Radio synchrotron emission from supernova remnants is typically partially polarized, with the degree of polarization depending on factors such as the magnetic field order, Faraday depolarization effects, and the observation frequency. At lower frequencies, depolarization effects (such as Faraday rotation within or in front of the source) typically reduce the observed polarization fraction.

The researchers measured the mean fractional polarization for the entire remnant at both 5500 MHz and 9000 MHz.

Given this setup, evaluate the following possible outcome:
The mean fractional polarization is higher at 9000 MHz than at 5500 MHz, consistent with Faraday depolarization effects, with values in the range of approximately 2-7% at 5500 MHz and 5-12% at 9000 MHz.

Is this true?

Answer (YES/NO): NO